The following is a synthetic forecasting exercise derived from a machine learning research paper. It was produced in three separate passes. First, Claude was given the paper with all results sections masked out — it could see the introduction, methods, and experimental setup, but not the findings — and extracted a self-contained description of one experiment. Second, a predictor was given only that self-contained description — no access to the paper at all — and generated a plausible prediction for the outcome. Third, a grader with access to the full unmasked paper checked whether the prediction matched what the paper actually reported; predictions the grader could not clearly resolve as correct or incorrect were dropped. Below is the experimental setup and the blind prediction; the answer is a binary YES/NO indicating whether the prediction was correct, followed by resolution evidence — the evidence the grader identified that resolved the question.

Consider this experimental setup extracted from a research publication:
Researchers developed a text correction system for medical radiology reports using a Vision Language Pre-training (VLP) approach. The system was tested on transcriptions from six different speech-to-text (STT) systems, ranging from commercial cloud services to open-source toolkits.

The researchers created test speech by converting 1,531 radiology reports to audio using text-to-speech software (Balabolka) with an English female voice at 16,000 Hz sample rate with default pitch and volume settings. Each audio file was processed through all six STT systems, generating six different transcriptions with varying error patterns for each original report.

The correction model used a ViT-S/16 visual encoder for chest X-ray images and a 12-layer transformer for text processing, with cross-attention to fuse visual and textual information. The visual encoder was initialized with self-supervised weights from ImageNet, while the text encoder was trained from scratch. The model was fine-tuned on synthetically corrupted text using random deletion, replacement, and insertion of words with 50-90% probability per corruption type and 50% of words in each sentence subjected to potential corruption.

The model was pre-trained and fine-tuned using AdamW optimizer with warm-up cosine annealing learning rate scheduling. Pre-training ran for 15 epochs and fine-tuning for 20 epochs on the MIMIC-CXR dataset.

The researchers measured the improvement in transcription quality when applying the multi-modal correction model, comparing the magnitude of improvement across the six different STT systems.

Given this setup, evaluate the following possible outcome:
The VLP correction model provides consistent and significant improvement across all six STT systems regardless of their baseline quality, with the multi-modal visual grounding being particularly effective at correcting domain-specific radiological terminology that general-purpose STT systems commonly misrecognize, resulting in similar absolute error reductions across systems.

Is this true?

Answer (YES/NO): NO